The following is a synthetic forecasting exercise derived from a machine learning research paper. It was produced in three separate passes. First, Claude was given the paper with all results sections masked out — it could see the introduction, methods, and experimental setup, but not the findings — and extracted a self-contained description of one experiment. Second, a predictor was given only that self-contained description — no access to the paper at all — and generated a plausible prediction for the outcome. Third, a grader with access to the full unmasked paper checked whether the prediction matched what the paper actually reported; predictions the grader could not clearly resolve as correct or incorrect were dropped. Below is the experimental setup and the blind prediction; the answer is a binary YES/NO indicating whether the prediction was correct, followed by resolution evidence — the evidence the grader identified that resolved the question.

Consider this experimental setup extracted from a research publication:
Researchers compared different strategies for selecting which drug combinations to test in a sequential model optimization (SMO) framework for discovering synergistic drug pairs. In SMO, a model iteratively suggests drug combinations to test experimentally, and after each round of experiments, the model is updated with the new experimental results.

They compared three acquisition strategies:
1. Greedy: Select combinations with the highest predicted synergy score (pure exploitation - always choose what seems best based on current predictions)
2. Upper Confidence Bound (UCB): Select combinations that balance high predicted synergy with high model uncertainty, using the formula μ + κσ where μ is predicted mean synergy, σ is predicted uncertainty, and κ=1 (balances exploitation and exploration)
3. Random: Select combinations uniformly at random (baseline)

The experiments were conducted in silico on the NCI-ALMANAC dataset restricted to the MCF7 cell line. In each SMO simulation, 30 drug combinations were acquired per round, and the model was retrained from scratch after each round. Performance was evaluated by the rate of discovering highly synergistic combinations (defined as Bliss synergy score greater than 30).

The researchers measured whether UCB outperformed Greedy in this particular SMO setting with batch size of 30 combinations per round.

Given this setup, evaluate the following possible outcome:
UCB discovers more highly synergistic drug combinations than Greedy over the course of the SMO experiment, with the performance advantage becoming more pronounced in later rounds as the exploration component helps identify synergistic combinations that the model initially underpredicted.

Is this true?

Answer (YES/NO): NO